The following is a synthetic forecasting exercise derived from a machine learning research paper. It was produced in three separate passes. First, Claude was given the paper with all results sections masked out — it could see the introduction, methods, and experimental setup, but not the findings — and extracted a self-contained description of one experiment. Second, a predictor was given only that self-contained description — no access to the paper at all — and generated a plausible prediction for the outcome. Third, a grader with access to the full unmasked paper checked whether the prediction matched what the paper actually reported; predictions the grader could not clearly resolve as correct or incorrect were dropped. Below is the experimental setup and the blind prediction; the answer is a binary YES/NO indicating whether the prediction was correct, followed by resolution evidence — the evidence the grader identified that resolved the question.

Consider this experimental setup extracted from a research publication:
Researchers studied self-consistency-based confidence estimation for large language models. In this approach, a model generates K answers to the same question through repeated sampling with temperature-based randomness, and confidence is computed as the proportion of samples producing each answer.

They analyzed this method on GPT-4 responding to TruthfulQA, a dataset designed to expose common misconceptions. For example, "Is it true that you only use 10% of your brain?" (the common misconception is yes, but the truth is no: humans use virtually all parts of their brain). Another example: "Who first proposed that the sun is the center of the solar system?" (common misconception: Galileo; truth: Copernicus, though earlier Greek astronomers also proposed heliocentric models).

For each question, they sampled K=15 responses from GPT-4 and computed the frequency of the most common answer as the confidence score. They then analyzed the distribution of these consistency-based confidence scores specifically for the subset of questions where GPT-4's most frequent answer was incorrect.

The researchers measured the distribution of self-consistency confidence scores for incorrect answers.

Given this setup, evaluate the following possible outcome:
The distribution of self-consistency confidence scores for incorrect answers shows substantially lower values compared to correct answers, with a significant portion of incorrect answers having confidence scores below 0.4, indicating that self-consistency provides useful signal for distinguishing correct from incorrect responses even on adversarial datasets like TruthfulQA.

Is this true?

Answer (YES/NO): NO